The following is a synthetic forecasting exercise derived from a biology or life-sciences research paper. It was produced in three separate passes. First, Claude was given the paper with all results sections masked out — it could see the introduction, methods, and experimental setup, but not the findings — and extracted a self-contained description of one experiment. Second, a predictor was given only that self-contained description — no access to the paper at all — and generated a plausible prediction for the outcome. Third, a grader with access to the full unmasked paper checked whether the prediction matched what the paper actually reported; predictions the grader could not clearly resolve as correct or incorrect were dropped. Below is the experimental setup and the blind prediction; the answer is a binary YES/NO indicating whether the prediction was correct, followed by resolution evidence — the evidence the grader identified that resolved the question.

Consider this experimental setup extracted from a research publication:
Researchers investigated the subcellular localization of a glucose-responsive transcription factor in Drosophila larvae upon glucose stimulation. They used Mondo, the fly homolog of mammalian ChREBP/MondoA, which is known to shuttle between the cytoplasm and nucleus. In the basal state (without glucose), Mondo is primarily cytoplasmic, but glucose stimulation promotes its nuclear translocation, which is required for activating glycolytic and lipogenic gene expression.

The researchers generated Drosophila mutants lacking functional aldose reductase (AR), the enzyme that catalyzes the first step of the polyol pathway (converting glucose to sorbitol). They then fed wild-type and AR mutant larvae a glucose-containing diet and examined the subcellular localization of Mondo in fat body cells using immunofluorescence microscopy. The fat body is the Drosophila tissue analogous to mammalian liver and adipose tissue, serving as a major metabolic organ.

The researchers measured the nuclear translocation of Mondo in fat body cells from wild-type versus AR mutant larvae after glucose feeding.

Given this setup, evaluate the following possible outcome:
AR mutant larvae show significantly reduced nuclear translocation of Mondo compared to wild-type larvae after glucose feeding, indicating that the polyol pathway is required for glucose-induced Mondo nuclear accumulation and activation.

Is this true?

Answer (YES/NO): YES